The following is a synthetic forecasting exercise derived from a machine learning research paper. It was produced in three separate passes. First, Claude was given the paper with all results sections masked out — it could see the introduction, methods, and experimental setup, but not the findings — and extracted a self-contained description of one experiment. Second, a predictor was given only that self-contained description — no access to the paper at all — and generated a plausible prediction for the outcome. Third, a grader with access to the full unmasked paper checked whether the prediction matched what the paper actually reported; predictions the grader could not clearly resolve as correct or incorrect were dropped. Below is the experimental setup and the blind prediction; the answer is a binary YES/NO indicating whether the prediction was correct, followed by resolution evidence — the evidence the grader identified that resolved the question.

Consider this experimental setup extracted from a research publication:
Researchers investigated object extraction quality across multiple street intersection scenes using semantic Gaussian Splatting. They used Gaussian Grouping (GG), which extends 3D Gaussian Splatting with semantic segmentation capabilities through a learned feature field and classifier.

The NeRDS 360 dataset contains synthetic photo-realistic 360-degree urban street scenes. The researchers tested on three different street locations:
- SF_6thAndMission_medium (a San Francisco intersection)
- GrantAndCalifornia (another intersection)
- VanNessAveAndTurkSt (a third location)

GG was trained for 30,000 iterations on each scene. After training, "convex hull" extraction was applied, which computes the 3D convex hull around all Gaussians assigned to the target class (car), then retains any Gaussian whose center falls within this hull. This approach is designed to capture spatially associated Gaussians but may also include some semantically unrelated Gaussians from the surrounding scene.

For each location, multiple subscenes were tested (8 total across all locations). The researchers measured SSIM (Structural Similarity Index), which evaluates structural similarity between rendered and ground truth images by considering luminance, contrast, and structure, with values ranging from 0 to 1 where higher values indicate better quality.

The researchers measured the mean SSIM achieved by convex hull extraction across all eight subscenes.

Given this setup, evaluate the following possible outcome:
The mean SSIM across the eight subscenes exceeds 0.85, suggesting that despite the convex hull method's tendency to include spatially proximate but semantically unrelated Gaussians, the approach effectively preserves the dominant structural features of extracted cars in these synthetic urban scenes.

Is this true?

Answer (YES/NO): NO